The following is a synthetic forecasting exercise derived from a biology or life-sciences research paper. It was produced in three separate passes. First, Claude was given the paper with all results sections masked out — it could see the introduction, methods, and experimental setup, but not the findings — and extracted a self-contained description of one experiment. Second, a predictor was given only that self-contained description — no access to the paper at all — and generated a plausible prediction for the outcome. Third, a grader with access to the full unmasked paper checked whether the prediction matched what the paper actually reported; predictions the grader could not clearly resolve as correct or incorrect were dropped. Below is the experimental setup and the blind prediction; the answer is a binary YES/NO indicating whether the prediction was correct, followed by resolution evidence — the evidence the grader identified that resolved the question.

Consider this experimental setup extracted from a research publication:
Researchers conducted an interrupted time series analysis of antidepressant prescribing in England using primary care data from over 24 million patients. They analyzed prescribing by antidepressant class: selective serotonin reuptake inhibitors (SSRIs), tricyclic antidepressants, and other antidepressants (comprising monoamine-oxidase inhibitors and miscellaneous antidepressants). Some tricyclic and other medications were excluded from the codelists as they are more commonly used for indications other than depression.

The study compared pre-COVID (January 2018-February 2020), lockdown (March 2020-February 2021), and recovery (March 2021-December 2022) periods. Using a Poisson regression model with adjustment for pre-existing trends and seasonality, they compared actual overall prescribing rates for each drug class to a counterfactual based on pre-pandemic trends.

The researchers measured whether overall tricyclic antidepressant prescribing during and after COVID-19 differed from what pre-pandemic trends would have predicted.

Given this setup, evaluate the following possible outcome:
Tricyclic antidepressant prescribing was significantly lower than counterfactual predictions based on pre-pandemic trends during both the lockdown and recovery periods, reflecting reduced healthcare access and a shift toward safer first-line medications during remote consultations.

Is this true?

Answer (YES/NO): NO